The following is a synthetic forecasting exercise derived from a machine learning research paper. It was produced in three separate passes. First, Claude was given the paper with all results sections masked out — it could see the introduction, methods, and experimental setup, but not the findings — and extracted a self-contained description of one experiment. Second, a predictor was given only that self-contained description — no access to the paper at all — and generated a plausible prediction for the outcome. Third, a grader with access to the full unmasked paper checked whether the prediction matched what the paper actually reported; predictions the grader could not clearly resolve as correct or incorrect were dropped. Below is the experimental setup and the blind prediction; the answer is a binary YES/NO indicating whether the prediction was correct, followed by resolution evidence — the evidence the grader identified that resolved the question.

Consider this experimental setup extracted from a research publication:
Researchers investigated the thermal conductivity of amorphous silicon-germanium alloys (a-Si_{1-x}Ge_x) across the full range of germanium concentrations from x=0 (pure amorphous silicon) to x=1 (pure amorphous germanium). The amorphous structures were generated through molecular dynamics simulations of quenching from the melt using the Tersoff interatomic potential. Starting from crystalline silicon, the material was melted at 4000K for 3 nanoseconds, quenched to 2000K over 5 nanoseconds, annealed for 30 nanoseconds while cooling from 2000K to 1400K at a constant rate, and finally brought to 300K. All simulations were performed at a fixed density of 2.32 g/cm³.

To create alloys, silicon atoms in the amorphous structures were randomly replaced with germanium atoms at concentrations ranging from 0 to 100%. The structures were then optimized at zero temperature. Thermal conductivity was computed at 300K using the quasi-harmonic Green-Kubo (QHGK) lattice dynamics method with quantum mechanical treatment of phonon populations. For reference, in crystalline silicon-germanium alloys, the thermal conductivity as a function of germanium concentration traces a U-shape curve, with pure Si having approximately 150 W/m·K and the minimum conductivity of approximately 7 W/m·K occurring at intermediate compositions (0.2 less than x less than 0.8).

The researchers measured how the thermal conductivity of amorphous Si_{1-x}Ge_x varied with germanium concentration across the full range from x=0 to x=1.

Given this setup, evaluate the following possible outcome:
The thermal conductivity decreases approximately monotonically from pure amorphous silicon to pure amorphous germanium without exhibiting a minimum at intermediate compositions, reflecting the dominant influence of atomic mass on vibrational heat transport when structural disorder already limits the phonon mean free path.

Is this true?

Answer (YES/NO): NO